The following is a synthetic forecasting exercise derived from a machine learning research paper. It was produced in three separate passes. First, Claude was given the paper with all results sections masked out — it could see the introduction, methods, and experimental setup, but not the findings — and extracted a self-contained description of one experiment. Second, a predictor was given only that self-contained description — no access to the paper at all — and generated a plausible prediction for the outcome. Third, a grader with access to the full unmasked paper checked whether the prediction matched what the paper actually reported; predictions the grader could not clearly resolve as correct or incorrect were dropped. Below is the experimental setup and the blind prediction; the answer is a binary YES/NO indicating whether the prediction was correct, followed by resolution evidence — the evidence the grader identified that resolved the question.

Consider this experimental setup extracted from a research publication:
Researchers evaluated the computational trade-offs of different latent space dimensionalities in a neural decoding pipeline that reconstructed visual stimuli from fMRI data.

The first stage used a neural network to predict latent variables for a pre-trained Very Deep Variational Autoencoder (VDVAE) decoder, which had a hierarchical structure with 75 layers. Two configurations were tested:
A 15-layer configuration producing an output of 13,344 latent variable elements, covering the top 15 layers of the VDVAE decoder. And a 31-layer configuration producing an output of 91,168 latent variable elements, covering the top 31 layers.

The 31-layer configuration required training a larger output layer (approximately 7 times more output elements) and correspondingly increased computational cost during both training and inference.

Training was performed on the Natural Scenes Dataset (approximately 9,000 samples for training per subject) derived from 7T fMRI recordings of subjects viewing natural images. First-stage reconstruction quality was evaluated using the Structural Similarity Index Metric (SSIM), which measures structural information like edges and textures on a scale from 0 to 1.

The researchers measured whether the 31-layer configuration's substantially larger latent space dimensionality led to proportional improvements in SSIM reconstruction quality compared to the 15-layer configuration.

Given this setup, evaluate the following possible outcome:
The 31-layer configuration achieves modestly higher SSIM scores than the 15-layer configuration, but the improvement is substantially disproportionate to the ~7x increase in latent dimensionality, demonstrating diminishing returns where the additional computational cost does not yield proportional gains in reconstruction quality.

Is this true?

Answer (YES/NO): YES